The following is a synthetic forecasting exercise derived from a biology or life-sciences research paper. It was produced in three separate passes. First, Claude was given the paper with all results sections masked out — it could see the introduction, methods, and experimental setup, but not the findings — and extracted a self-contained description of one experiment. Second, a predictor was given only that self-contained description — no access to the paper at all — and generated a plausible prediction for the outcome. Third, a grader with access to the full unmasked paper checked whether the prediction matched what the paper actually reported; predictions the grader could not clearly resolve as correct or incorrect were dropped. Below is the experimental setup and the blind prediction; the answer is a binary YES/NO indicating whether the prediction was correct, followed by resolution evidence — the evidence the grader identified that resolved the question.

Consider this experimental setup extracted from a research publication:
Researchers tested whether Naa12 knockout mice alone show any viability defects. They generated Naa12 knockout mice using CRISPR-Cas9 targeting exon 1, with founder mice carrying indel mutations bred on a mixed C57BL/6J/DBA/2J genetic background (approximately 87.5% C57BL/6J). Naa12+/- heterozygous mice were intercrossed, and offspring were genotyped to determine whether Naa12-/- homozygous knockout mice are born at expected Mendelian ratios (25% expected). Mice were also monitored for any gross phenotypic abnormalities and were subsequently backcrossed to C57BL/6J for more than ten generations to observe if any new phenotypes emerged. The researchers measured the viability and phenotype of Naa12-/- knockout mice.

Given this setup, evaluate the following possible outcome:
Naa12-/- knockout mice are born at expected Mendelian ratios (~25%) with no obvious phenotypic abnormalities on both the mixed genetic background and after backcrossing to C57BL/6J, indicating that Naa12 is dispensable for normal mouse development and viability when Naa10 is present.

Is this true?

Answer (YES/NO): YES